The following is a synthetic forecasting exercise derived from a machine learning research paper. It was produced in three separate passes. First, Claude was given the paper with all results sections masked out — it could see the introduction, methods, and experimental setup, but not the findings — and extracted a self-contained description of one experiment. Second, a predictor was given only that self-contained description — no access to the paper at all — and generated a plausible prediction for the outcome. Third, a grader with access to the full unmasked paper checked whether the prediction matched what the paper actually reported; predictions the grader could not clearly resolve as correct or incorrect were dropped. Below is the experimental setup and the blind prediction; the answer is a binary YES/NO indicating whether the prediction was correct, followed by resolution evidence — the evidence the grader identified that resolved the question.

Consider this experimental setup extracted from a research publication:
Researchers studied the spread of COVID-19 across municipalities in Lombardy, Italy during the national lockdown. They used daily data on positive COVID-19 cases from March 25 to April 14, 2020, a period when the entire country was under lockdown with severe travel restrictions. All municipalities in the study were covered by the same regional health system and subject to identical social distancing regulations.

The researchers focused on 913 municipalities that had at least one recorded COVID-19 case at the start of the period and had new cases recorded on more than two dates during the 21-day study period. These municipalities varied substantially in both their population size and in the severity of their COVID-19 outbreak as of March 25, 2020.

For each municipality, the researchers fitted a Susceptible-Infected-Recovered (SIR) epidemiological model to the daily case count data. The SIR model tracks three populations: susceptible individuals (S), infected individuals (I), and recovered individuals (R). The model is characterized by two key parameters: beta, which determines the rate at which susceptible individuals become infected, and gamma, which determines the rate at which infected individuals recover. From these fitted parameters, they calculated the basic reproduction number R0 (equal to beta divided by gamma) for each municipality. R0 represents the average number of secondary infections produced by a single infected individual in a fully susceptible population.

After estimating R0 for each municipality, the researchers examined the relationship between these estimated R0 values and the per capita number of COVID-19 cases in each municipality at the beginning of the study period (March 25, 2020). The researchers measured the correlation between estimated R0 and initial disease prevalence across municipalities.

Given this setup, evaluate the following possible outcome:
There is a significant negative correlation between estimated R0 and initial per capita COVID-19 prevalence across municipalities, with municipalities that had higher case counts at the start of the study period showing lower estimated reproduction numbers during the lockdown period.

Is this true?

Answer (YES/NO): YES